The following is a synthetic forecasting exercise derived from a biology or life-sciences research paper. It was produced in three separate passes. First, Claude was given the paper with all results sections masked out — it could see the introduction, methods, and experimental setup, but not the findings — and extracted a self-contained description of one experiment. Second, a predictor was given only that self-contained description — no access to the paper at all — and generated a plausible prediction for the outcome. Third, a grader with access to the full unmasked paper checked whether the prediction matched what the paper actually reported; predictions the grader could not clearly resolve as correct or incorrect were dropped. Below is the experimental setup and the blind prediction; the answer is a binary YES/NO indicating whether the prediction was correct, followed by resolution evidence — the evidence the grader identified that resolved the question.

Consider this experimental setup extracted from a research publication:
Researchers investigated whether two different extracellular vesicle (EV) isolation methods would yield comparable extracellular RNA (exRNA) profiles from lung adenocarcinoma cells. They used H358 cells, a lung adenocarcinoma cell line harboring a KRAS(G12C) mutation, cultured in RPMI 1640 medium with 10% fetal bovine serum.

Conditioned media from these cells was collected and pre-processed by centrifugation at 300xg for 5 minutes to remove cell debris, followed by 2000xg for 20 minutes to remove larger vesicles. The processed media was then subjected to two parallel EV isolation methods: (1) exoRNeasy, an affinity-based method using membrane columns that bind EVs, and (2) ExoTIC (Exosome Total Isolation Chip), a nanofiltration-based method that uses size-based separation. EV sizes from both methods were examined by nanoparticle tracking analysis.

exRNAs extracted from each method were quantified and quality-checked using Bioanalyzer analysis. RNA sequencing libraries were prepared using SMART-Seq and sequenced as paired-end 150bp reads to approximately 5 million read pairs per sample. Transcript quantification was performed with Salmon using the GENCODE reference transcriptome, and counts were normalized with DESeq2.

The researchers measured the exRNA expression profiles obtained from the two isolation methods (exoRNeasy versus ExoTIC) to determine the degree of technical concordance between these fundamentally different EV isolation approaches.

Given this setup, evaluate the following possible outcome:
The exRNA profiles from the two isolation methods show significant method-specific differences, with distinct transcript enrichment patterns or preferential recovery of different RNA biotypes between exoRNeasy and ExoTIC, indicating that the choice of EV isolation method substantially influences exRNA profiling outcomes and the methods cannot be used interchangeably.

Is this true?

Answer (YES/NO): NO